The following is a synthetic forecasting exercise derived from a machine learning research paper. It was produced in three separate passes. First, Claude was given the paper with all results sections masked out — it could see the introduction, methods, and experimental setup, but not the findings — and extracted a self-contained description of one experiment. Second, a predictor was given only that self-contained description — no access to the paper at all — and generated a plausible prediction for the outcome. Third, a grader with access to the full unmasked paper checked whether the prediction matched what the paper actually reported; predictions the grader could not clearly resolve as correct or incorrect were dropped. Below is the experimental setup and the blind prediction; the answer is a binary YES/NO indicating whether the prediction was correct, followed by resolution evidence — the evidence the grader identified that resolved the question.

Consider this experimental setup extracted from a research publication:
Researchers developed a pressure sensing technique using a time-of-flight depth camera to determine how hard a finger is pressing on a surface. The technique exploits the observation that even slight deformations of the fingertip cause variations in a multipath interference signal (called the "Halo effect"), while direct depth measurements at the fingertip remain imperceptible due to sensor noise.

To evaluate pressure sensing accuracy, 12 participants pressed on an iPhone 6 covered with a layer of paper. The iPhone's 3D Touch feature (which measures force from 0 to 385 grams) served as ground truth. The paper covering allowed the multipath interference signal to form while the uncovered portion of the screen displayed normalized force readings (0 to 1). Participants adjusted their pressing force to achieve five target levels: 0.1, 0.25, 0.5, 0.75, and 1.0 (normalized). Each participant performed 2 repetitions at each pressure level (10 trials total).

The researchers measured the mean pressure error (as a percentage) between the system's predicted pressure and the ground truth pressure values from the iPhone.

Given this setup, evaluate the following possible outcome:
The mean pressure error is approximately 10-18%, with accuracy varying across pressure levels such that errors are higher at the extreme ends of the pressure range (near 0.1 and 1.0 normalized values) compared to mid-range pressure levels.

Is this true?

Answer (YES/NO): NO